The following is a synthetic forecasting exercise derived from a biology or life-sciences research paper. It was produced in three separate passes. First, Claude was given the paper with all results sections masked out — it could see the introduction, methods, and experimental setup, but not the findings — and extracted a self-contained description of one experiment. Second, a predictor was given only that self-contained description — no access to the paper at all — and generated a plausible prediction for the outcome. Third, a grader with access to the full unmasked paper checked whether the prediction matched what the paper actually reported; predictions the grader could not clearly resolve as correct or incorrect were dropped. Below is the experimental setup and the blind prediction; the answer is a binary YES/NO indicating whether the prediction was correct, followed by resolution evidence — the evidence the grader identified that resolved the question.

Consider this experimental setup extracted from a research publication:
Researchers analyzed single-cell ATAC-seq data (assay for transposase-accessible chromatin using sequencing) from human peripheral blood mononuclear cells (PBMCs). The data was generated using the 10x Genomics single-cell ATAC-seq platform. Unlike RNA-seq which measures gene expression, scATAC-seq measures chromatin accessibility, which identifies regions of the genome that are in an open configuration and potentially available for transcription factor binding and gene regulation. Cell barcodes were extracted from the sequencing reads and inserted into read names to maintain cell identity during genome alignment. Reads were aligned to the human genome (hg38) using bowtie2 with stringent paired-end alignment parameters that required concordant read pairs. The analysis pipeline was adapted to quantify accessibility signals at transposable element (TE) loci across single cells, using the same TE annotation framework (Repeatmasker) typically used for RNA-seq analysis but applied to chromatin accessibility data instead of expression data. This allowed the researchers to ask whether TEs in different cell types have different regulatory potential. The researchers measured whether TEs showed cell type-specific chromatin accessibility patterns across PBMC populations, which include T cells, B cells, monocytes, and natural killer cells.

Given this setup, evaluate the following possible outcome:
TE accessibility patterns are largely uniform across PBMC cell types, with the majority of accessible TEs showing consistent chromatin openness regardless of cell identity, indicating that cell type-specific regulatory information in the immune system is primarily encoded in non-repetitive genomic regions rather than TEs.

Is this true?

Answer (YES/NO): NO